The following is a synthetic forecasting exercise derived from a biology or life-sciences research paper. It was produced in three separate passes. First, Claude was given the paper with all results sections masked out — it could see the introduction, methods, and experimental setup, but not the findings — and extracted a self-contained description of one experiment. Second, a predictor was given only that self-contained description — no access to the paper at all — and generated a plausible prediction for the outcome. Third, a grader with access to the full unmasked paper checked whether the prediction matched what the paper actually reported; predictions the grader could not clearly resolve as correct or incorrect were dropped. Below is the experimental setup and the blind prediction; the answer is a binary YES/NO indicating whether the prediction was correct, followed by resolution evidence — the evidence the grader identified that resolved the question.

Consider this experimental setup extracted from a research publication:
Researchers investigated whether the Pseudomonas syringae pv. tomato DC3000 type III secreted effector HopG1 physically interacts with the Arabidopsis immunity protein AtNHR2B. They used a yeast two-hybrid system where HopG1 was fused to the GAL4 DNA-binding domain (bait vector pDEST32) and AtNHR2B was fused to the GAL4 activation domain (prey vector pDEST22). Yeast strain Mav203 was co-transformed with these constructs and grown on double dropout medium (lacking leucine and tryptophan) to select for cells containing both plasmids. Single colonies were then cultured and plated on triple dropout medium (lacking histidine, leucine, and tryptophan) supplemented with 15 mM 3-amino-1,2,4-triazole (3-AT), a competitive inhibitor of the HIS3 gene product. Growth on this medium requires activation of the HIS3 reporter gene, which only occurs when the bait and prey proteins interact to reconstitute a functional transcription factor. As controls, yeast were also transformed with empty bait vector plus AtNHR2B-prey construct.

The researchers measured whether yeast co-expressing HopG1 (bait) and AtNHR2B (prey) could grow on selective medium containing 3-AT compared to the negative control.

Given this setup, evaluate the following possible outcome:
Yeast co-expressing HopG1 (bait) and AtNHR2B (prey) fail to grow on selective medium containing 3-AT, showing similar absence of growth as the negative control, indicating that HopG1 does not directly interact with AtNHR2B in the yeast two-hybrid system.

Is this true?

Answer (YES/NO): NO